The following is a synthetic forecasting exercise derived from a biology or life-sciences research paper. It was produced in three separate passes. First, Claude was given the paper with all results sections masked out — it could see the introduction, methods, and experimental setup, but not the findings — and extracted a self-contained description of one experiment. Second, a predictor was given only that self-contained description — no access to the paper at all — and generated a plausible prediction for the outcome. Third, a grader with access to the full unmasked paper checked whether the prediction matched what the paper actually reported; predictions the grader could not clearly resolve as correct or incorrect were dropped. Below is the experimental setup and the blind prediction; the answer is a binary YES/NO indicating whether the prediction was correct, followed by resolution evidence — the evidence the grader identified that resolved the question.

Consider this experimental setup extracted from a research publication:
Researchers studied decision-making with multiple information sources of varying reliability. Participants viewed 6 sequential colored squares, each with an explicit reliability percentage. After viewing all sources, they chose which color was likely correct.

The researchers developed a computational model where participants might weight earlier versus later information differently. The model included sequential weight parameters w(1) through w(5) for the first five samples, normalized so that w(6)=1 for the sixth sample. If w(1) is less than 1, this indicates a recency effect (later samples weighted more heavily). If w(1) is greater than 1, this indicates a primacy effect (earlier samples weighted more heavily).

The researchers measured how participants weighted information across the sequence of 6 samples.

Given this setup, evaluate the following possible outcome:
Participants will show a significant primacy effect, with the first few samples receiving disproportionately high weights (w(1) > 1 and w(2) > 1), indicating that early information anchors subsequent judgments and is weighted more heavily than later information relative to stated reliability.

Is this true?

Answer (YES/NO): NO